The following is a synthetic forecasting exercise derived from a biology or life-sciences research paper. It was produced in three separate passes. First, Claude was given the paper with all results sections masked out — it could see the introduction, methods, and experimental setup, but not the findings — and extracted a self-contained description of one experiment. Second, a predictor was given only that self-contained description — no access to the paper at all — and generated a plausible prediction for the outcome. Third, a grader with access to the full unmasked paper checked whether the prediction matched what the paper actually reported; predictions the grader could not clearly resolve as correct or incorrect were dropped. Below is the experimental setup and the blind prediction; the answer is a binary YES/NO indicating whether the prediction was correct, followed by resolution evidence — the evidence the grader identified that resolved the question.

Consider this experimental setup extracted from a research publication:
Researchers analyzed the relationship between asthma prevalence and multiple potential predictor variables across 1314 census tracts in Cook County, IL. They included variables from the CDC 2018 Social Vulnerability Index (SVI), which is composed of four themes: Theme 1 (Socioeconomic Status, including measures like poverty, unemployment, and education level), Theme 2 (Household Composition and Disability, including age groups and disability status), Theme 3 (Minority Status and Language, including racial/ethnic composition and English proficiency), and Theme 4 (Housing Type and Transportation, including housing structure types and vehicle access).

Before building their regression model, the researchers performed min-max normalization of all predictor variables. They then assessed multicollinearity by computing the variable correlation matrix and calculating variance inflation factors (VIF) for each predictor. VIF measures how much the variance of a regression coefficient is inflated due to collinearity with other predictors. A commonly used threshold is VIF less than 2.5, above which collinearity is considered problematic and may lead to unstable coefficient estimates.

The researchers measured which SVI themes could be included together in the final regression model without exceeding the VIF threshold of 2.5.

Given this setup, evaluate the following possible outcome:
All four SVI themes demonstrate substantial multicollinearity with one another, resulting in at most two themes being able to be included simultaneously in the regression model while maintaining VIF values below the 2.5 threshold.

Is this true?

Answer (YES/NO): NO